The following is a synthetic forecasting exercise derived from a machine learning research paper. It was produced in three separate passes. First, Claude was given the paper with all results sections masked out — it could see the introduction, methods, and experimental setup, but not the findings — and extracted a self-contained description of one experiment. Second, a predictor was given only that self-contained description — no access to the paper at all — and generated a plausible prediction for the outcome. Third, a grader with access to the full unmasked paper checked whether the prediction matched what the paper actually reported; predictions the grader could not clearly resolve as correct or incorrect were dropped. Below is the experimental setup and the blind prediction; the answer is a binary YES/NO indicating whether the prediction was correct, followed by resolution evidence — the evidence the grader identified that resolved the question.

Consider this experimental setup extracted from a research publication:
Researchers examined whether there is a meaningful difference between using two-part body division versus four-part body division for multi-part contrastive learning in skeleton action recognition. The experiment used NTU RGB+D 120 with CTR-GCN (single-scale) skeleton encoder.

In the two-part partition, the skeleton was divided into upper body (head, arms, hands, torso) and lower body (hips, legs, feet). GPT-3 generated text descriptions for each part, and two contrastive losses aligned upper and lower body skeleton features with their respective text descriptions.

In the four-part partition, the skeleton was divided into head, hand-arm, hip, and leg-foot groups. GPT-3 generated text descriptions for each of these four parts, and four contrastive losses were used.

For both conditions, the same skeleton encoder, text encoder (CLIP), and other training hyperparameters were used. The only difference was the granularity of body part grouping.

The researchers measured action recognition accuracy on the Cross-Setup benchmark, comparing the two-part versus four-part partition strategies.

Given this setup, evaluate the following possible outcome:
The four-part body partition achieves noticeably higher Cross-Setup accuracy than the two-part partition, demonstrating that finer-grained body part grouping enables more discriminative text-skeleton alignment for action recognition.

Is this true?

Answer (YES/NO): NO